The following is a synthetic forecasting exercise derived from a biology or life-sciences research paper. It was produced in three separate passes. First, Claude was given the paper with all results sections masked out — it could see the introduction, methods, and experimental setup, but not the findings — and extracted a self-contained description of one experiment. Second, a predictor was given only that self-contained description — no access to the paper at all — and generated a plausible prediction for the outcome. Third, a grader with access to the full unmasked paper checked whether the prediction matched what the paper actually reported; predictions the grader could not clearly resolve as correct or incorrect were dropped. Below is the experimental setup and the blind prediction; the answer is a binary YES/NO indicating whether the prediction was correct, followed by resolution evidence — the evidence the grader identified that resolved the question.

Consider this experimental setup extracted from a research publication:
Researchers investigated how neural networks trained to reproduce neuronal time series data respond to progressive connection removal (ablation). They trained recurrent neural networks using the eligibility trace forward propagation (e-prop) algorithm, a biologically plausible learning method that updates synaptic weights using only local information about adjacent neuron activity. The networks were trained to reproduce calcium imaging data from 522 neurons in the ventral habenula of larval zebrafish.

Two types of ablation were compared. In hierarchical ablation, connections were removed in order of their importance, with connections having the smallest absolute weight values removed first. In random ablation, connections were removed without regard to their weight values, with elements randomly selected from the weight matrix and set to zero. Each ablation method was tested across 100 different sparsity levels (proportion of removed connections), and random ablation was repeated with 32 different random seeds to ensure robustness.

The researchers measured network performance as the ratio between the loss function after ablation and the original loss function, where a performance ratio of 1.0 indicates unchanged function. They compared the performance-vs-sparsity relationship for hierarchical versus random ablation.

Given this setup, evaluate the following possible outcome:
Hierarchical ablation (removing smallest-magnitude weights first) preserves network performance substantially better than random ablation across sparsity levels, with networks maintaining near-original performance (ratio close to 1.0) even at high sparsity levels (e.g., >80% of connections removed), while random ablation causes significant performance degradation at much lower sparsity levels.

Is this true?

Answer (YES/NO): NO